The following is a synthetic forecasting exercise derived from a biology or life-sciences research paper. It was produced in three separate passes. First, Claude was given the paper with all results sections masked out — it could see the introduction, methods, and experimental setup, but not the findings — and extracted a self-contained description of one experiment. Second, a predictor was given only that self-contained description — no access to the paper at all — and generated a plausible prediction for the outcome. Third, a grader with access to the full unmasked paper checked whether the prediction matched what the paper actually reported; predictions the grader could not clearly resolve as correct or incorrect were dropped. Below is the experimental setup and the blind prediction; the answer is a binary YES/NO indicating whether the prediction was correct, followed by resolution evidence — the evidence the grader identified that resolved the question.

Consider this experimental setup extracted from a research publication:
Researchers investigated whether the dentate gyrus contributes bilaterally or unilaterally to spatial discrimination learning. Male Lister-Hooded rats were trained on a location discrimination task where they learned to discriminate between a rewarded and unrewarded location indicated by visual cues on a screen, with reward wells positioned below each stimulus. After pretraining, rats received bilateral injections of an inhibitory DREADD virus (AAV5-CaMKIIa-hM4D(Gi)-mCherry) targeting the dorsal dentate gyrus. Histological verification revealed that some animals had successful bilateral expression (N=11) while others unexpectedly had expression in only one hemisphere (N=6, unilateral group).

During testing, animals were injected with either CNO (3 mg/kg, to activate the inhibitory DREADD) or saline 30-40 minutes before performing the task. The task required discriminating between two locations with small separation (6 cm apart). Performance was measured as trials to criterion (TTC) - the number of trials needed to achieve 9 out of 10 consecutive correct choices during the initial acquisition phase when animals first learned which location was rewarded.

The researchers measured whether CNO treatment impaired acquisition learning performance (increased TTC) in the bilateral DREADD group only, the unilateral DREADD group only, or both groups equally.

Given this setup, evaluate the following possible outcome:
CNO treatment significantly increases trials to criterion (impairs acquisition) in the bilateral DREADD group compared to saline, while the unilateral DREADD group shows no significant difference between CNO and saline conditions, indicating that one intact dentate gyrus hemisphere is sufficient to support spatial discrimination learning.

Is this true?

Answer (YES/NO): YES